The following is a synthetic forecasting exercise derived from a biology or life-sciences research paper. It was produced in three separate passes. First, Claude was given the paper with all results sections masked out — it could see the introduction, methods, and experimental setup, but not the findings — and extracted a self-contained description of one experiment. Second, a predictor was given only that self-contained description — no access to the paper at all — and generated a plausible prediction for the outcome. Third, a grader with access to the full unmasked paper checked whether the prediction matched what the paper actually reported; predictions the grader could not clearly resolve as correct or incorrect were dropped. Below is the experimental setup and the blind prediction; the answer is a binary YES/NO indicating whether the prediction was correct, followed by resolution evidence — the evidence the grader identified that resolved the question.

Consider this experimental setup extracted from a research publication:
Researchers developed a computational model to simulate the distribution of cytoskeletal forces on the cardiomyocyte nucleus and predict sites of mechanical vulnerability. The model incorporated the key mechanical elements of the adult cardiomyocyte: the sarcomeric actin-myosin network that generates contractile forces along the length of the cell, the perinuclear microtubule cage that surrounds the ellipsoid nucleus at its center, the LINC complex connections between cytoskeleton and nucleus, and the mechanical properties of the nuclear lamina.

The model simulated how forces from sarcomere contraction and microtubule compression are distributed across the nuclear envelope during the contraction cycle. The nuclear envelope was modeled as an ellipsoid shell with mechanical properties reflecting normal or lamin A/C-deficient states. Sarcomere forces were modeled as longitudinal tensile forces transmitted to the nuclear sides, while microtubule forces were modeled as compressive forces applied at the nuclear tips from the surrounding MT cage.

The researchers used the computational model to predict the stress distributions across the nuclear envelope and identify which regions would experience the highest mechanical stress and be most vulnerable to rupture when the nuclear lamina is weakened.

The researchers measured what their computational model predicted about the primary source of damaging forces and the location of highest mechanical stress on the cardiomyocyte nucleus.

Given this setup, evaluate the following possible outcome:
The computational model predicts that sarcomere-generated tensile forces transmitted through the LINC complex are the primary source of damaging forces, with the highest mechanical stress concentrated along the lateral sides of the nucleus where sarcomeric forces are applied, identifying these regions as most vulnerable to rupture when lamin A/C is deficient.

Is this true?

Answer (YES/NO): NO